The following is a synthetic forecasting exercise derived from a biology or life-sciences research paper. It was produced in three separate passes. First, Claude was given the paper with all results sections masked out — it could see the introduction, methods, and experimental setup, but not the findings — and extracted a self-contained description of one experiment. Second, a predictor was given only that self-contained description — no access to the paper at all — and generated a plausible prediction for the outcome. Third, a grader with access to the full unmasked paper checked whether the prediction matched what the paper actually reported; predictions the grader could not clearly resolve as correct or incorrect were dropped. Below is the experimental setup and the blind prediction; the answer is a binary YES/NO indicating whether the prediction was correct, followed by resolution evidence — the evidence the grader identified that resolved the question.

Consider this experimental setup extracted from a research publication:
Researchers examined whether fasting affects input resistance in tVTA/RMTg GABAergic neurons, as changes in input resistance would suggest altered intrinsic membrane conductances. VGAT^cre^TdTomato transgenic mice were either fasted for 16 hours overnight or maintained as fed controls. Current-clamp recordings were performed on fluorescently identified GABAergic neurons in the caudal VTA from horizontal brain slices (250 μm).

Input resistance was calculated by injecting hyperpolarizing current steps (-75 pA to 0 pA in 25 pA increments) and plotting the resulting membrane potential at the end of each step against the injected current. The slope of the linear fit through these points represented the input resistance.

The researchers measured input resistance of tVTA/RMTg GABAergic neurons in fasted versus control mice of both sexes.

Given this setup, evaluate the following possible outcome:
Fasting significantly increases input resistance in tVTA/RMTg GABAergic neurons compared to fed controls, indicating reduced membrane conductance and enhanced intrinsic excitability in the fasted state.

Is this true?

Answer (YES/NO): NO